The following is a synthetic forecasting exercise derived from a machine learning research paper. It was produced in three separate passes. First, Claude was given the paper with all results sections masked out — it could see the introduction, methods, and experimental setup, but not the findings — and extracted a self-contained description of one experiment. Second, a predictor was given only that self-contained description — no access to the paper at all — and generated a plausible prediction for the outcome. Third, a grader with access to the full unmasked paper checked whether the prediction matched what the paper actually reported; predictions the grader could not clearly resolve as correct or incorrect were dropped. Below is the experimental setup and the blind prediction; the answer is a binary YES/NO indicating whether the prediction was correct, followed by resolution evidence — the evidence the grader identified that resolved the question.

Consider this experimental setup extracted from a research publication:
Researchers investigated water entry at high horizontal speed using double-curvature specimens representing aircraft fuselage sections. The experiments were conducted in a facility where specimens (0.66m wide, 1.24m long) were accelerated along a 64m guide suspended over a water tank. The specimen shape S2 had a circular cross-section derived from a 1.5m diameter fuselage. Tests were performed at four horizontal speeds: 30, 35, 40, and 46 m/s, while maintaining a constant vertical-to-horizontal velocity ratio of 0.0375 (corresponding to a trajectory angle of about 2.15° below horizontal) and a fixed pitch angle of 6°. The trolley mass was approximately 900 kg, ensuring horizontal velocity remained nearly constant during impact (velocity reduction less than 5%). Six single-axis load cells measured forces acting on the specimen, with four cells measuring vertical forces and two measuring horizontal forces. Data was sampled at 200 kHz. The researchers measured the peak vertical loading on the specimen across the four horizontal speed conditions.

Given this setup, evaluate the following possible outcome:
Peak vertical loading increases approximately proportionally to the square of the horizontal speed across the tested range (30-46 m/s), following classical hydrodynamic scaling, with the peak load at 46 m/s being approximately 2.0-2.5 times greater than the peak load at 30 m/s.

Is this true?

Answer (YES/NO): NO